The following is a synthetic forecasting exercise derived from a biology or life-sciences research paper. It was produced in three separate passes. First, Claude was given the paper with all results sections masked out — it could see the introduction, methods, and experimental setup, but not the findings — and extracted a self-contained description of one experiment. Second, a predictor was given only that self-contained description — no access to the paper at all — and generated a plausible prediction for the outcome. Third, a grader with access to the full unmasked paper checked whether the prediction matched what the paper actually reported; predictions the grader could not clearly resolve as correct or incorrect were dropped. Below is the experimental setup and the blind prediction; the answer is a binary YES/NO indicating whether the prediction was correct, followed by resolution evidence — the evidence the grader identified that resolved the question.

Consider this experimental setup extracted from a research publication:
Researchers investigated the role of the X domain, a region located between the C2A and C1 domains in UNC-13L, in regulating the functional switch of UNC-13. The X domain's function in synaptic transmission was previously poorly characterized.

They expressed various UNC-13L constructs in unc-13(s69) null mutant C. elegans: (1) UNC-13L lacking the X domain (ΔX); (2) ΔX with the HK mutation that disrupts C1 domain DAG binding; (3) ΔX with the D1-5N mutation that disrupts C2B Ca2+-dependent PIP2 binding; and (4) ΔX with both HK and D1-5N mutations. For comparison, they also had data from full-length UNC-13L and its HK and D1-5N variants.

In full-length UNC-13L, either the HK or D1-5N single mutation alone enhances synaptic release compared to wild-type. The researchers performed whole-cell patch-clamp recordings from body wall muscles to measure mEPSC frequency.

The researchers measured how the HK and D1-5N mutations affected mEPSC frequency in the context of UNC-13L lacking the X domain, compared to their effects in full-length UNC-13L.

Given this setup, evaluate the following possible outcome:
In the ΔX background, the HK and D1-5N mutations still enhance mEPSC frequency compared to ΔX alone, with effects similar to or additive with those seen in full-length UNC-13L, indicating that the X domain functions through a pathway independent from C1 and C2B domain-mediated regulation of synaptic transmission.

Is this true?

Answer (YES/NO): NO